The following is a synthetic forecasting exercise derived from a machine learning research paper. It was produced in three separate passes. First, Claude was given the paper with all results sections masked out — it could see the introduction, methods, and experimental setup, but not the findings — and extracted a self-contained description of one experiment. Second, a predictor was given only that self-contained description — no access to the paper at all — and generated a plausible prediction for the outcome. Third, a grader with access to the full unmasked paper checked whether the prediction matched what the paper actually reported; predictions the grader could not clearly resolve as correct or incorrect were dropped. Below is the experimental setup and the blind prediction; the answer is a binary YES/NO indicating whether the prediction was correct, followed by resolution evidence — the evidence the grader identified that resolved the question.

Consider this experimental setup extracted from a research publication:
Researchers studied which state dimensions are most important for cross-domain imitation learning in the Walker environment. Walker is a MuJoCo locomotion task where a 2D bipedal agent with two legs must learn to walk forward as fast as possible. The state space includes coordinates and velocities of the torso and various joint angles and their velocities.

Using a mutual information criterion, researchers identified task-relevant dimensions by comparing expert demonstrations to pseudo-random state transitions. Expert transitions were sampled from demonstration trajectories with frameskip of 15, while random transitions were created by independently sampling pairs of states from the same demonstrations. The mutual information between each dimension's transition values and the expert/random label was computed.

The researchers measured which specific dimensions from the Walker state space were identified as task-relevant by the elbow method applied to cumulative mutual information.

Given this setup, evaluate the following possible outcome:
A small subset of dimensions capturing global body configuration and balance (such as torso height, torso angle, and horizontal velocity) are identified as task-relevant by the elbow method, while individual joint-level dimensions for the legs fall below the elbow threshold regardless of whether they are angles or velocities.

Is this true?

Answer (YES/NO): NO